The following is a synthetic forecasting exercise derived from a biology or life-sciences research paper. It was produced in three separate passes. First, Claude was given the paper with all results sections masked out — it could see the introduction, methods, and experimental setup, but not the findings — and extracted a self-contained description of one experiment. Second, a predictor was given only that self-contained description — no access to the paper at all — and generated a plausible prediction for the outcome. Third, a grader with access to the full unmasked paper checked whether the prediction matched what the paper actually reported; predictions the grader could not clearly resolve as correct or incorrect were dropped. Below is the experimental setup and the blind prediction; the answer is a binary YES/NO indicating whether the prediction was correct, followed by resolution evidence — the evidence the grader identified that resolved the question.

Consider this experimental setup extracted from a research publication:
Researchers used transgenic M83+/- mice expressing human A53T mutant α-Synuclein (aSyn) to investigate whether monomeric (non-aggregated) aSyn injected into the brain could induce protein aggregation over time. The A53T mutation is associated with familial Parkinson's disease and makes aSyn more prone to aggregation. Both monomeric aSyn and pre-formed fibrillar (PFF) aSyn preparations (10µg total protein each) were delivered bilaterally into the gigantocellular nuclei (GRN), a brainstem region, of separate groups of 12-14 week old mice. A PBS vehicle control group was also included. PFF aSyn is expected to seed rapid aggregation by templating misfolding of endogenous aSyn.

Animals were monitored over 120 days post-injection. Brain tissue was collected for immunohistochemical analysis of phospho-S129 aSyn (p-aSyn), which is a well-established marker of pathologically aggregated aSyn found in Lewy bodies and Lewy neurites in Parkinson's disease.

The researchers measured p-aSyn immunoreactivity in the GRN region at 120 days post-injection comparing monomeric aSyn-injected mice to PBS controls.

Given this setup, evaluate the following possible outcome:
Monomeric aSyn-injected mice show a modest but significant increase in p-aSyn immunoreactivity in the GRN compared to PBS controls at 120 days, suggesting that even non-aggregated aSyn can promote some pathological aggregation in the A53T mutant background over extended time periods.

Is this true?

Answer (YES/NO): NO